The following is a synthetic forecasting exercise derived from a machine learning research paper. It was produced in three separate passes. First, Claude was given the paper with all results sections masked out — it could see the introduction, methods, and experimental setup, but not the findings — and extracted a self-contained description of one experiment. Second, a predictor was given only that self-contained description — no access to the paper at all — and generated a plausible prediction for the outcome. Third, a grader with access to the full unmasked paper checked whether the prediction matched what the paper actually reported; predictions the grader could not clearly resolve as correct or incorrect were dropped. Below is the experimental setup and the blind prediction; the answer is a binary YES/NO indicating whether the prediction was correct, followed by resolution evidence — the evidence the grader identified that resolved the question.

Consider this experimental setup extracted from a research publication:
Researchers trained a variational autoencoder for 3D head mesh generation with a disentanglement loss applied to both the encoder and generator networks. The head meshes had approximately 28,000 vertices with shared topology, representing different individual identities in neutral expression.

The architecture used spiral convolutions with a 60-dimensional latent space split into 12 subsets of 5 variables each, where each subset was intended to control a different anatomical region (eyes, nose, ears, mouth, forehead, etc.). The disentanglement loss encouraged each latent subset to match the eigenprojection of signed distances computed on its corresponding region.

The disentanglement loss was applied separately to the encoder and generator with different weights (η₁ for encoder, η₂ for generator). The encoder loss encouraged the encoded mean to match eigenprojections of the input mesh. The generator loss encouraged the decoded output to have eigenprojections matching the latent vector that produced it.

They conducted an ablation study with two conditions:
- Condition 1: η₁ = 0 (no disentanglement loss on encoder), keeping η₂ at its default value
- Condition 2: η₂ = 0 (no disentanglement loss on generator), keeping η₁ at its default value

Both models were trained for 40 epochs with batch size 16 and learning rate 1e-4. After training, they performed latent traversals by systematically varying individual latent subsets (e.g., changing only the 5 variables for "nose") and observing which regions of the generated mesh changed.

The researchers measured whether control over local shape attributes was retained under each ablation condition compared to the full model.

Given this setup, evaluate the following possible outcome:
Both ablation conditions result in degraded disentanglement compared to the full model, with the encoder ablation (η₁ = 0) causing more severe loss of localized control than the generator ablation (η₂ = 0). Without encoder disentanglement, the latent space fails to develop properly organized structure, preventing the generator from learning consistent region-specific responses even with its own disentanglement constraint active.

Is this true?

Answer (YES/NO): NO